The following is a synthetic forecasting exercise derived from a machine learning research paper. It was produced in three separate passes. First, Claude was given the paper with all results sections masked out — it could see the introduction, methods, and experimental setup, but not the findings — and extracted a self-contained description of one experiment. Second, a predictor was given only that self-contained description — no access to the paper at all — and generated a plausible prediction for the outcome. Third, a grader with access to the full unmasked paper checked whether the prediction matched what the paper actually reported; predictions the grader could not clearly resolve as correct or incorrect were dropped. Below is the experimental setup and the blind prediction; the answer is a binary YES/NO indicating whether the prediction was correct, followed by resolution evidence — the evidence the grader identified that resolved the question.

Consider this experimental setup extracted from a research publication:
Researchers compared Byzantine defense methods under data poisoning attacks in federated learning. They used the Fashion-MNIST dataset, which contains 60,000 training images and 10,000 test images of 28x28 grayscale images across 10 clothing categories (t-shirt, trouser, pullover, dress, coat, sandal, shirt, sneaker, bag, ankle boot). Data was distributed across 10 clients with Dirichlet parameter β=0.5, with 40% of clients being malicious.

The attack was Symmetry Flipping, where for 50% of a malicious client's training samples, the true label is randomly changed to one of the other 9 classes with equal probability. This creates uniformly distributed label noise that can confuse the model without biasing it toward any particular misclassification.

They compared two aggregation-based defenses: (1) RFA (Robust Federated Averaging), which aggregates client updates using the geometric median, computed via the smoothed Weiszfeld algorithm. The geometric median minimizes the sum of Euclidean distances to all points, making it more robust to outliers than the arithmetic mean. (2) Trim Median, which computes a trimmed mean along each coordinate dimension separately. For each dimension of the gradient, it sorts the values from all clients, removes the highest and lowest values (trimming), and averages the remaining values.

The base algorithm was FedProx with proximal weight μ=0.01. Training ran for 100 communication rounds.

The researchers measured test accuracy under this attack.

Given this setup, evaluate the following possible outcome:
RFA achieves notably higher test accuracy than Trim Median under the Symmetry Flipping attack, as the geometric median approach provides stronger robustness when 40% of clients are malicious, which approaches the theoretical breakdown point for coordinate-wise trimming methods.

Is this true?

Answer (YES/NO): YES